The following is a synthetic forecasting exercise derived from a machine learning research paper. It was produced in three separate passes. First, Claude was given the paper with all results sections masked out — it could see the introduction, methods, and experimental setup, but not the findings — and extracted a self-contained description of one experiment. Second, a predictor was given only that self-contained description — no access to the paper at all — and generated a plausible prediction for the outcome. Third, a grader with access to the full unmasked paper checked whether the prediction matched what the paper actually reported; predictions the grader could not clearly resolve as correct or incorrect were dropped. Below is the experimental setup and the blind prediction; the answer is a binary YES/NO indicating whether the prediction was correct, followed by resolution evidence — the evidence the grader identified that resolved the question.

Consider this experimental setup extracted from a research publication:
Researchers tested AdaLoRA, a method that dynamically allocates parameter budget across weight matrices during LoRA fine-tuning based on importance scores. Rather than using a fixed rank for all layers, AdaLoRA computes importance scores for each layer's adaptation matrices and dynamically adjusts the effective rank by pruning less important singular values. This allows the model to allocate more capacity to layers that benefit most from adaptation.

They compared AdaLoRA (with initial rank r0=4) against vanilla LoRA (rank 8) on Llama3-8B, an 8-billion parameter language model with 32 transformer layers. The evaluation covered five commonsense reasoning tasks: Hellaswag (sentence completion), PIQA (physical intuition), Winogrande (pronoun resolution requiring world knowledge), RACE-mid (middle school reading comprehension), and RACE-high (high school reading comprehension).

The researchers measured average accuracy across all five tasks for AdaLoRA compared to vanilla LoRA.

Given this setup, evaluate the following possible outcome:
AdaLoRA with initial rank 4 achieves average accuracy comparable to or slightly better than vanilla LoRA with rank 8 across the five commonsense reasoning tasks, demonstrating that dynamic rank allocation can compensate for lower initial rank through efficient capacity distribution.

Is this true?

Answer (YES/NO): NO